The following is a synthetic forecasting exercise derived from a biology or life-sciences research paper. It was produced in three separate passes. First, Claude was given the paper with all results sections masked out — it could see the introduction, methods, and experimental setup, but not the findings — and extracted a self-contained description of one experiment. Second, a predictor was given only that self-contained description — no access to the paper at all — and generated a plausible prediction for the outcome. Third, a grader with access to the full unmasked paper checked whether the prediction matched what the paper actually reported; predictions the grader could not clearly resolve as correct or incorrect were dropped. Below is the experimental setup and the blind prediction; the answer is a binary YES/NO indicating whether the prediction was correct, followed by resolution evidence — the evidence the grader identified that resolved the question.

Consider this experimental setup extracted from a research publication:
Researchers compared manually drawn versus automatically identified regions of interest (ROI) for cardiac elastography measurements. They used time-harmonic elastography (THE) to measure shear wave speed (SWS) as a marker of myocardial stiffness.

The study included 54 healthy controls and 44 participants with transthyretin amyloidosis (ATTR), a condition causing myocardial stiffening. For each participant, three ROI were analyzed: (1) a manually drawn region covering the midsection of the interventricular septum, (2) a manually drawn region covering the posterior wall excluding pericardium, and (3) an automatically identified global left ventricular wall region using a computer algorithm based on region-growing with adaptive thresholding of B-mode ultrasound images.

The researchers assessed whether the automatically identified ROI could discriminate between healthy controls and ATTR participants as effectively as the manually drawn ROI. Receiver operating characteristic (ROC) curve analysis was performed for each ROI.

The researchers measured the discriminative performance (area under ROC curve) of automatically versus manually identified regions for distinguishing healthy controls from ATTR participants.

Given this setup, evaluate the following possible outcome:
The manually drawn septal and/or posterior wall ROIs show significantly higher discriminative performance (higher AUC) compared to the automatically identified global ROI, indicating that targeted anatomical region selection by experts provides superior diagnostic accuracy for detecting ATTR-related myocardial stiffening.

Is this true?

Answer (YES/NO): NO